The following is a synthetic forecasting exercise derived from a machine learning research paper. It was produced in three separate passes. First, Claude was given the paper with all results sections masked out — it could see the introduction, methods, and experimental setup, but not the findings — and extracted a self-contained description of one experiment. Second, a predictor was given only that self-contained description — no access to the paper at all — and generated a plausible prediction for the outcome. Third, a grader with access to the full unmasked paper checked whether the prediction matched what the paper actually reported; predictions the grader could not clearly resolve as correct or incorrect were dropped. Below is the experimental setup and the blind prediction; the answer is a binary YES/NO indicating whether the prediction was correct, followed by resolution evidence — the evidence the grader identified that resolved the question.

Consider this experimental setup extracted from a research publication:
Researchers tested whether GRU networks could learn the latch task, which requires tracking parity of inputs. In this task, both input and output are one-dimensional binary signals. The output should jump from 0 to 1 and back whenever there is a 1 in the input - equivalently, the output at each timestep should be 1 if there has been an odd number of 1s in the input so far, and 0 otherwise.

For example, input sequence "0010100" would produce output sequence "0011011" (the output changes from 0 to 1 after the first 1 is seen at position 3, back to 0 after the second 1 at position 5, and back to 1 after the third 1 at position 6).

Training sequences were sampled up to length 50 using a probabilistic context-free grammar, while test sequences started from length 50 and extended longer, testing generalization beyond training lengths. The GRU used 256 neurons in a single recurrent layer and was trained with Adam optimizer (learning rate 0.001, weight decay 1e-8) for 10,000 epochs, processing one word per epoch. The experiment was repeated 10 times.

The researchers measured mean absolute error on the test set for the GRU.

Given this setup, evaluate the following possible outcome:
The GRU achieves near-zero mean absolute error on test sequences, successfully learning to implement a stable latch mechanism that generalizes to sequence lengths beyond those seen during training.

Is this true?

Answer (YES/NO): YES